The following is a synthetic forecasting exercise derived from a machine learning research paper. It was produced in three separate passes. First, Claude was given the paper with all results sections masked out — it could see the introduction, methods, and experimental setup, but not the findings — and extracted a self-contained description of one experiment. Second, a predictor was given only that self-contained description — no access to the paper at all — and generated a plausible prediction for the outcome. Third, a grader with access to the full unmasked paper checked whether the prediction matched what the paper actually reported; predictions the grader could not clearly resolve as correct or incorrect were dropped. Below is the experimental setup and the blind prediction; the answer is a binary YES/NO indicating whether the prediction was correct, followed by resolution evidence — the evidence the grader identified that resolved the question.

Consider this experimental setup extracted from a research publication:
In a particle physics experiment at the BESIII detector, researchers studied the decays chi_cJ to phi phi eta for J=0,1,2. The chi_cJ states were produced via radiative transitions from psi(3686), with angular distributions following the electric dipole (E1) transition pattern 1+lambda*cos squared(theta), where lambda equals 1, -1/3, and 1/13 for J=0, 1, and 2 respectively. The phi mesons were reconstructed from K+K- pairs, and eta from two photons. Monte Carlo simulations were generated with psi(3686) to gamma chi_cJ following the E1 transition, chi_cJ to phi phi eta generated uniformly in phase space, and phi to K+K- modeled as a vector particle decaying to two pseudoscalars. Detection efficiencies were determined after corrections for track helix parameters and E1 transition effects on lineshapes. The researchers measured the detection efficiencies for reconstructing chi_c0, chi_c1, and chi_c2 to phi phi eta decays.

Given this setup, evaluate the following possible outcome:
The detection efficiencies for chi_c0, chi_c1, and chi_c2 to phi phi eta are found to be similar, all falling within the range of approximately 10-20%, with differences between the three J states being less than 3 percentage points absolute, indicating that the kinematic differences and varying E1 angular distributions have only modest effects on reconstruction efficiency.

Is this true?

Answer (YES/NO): NO